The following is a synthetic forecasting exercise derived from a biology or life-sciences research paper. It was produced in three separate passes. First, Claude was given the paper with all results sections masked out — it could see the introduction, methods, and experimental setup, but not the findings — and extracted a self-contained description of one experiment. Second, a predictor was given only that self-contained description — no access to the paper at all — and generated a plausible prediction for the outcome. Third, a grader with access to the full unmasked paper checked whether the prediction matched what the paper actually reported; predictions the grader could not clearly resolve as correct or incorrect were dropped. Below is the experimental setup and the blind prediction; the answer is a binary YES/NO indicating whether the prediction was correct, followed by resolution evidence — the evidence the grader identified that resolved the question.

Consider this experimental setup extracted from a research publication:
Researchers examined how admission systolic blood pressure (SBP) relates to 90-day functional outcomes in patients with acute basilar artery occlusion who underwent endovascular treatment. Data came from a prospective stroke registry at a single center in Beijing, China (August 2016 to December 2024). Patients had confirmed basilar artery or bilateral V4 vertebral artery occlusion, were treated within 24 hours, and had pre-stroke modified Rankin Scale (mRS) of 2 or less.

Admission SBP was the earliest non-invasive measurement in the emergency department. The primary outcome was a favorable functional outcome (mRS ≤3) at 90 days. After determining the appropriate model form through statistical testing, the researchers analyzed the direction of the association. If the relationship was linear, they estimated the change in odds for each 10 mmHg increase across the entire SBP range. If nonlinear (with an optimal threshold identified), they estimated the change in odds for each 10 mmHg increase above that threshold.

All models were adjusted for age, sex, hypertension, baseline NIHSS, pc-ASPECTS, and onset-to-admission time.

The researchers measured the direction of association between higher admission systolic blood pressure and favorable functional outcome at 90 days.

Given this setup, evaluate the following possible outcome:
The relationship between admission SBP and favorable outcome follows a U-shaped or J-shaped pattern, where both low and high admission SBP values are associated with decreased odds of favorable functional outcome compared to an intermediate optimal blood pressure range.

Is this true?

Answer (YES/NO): YES